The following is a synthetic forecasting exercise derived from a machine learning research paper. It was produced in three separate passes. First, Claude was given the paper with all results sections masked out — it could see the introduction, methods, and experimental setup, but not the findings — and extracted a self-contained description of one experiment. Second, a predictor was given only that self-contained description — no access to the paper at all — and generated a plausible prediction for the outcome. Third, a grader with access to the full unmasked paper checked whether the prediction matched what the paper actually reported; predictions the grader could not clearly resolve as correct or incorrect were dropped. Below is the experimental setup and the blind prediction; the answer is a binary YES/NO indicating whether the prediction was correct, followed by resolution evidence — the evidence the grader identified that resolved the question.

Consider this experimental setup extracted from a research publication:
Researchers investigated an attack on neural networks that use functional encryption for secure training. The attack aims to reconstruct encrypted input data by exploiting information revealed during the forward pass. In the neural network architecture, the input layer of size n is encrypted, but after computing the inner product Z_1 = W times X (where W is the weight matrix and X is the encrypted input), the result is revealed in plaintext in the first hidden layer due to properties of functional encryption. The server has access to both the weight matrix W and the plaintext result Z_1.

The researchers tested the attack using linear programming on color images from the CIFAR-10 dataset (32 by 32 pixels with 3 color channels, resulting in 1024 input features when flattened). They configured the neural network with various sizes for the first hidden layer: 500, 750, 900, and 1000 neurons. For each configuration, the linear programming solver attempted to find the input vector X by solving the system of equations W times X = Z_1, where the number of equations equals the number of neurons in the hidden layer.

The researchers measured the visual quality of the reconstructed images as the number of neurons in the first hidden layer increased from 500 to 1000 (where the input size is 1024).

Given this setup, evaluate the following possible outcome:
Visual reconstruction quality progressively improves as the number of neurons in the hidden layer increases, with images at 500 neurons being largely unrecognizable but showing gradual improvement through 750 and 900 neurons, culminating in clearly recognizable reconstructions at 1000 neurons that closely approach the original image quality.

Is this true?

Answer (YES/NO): NO